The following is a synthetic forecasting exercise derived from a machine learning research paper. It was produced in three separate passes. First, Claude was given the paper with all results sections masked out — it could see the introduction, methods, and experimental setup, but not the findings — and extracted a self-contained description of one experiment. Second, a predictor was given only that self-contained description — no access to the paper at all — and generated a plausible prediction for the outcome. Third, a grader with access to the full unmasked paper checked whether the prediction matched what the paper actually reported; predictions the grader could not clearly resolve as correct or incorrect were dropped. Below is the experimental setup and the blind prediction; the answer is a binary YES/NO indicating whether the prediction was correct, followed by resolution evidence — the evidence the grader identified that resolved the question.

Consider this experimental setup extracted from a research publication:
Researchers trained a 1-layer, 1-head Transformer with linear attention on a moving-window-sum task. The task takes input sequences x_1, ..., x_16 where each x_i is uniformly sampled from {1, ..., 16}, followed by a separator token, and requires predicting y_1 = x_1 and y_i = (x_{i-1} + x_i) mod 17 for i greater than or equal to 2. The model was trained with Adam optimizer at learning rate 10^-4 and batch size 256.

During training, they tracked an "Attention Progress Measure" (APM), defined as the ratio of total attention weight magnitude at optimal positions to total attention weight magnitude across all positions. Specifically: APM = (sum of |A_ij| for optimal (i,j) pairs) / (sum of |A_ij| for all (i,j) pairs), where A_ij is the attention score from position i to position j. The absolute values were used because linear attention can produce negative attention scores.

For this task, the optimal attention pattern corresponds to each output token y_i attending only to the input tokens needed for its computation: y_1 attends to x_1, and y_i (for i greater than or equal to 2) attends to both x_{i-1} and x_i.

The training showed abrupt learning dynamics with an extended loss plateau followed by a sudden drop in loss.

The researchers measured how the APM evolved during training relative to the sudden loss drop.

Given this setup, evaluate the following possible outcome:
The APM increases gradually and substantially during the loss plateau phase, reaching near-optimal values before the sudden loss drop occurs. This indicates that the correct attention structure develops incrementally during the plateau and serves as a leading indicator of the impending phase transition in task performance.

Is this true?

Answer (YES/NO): NO